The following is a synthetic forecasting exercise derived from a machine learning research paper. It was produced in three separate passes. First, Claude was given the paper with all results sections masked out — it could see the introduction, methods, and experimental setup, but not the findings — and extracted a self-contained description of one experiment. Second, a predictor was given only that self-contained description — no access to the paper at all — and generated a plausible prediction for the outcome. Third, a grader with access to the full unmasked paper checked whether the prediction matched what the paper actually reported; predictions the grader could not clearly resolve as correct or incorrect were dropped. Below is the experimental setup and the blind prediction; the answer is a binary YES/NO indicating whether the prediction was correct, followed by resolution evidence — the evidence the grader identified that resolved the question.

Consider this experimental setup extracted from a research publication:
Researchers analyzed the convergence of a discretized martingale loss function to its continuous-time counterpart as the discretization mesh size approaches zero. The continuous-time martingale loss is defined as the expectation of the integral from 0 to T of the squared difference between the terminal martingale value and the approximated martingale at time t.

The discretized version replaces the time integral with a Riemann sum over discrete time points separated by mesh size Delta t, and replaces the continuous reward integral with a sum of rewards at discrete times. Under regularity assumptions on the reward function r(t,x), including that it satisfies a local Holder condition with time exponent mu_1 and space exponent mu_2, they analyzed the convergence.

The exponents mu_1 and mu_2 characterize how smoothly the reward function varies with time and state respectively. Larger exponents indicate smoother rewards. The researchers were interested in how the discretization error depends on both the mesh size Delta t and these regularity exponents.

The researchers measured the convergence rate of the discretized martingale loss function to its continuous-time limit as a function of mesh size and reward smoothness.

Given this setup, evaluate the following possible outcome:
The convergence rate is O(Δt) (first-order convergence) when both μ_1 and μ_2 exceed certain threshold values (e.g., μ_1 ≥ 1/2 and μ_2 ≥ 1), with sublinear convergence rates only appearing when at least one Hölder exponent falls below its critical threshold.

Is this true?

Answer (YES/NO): NO